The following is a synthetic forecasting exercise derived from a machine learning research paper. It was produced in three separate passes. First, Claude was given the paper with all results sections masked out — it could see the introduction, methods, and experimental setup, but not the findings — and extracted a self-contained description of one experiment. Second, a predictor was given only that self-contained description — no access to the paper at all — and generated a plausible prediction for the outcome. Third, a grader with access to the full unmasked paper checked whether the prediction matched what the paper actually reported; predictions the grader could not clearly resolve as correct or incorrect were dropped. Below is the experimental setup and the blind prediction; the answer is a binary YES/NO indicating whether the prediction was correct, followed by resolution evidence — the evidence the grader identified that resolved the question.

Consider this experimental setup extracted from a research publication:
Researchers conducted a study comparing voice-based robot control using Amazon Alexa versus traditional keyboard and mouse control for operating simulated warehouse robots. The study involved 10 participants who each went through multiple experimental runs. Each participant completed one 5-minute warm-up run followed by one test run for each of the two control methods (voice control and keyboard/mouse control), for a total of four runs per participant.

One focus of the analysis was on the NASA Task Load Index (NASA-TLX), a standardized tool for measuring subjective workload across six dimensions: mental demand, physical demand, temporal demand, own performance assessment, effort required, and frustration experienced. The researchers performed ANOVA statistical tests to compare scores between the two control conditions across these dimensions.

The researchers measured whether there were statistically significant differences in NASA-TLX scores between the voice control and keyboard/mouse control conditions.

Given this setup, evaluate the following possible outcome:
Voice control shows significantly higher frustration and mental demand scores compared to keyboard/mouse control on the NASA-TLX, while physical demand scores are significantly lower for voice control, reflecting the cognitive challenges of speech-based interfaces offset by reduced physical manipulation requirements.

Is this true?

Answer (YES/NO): NO